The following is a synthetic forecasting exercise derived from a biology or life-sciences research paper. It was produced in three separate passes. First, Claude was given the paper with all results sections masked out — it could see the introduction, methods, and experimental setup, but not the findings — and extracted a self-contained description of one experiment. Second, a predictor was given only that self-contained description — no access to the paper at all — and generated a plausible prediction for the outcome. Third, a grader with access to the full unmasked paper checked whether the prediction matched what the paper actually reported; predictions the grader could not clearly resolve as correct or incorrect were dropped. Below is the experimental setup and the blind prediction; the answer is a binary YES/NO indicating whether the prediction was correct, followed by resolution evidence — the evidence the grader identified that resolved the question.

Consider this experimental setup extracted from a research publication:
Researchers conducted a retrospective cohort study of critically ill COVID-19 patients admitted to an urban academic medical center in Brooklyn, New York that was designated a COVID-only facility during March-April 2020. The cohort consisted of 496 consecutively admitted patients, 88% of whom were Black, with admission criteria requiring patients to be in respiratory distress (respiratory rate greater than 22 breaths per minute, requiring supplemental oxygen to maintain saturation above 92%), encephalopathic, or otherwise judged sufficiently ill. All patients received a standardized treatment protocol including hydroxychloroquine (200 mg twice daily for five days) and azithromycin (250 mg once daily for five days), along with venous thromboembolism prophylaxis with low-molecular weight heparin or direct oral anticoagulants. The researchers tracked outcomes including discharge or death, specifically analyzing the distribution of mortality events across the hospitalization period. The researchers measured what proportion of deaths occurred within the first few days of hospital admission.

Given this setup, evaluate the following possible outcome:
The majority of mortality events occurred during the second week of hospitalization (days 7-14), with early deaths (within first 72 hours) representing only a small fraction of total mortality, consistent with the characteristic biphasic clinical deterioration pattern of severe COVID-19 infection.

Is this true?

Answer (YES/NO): NO